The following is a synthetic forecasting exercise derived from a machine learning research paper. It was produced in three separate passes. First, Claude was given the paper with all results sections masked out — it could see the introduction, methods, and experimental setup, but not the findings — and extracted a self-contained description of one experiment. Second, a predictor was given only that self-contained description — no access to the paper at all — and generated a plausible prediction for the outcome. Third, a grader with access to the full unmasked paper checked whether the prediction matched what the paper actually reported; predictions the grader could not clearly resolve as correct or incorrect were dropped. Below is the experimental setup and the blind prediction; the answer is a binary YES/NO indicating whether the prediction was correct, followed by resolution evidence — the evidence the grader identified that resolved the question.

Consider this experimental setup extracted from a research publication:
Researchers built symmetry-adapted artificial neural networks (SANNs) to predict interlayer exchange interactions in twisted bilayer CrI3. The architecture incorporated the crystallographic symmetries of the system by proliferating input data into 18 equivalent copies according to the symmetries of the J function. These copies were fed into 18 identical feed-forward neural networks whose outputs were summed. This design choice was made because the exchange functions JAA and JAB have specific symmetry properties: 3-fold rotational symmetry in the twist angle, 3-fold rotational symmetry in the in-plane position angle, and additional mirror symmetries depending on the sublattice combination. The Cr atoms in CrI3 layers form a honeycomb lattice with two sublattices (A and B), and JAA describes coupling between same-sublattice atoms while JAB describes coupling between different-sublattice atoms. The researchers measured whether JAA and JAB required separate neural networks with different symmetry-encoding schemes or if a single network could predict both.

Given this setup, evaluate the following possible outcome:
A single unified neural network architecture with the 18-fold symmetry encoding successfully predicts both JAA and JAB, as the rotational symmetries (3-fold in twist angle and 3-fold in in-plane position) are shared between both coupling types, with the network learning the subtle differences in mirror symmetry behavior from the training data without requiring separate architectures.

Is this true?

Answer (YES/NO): NO